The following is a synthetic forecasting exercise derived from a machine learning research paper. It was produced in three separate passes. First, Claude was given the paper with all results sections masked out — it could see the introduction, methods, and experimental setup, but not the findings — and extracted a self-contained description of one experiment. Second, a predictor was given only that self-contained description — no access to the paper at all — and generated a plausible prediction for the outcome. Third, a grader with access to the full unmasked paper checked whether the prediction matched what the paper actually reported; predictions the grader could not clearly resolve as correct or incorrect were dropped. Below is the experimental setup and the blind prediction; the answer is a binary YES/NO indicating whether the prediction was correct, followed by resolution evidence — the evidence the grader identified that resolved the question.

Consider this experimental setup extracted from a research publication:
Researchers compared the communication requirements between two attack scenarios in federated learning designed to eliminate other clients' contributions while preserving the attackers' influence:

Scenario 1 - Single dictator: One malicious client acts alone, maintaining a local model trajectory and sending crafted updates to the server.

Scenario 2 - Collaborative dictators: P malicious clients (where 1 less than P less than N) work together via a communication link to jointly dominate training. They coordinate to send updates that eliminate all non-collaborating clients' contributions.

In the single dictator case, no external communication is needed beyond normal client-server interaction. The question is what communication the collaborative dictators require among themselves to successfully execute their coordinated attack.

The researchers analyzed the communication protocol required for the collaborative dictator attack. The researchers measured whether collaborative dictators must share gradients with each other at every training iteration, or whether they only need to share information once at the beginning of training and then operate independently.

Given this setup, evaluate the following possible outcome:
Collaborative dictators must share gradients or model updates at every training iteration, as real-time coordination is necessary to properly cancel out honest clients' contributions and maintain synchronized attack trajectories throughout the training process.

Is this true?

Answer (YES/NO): YES